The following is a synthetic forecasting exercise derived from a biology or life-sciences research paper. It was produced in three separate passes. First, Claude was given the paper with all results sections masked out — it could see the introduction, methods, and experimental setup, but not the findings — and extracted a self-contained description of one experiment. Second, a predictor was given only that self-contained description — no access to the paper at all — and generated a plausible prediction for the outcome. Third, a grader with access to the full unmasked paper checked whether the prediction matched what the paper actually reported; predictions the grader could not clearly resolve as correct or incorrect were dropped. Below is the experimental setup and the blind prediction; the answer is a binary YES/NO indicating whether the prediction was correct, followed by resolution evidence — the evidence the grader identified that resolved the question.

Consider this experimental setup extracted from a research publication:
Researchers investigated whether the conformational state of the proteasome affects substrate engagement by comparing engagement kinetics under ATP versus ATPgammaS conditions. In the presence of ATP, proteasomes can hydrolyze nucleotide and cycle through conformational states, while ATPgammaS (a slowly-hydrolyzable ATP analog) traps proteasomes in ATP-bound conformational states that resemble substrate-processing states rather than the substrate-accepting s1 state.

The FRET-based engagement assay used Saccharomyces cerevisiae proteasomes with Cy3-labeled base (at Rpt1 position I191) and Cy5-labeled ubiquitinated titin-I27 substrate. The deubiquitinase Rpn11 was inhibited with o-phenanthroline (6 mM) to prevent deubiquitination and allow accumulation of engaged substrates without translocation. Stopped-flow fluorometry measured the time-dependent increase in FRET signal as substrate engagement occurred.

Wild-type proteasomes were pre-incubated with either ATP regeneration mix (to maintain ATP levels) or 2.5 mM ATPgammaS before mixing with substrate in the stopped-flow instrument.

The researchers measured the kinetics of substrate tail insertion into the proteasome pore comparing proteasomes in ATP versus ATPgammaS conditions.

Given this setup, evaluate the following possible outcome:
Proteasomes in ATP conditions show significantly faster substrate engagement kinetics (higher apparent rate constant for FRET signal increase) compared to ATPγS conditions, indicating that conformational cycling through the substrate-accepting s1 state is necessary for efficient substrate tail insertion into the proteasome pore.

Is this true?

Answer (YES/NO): YES